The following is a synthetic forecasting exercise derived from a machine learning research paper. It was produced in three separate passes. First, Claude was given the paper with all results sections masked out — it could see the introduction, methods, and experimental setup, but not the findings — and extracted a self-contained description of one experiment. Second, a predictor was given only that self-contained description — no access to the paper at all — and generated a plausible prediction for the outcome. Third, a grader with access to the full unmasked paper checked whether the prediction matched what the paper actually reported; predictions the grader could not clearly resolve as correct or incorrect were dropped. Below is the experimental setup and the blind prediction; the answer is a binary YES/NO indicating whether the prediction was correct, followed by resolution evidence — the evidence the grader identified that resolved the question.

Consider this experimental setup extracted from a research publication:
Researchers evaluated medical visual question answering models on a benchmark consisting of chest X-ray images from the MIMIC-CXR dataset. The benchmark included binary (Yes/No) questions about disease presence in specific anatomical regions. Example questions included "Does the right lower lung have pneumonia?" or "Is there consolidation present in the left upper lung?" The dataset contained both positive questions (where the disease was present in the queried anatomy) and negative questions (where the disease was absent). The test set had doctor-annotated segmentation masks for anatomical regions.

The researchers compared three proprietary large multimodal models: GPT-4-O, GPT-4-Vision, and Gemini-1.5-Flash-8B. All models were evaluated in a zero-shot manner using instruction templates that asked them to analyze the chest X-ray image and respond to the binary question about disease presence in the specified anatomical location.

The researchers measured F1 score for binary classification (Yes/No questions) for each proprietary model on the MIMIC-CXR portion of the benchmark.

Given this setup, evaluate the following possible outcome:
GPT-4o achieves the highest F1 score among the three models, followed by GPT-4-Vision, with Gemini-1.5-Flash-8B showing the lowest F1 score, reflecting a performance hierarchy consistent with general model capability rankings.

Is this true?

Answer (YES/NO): NO